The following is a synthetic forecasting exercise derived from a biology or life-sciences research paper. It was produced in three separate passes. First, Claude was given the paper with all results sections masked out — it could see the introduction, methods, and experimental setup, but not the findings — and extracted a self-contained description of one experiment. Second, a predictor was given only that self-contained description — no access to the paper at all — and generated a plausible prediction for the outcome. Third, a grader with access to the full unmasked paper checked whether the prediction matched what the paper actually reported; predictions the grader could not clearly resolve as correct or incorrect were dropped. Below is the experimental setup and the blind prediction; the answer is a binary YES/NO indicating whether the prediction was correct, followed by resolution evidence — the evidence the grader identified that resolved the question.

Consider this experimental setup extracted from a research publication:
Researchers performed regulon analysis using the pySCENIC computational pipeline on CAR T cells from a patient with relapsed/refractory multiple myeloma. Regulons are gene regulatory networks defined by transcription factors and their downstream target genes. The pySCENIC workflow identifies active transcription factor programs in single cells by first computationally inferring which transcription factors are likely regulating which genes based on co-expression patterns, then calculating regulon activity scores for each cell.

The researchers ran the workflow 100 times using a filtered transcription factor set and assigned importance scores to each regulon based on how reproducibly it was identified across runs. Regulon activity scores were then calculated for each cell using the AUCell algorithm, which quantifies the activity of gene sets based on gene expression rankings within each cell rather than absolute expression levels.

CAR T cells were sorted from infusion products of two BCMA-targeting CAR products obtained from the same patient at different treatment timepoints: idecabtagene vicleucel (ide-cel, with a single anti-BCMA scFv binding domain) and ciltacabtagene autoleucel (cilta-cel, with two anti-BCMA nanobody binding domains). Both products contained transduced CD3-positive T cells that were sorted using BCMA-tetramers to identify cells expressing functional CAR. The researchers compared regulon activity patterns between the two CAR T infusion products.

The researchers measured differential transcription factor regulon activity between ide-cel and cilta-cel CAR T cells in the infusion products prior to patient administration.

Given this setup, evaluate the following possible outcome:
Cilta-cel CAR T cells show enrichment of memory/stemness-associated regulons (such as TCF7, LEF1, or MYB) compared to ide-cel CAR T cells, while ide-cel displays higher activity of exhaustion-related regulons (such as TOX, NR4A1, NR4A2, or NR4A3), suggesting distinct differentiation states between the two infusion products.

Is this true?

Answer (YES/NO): NO